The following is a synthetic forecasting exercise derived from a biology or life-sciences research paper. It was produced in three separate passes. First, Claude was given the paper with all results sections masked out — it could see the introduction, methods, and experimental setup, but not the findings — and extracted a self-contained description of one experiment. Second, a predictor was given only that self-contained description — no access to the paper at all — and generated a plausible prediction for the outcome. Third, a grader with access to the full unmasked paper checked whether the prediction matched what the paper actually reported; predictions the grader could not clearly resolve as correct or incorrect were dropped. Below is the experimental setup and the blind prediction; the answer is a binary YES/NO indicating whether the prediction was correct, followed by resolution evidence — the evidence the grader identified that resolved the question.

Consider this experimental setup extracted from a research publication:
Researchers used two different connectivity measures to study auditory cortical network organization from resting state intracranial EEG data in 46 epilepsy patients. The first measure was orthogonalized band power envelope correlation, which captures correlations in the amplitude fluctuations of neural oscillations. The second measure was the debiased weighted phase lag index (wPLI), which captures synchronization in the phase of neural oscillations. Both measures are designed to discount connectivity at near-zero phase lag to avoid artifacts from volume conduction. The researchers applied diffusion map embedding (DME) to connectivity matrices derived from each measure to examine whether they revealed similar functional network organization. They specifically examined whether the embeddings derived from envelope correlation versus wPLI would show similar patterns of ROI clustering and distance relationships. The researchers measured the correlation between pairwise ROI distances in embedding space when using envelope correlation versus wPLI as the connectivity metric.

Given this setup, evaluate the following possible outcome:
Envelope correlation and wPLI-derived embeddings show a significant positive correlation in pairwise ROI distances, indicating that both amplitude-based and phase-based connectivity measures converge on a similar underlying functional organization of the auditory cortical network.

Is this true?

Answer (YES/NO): YES